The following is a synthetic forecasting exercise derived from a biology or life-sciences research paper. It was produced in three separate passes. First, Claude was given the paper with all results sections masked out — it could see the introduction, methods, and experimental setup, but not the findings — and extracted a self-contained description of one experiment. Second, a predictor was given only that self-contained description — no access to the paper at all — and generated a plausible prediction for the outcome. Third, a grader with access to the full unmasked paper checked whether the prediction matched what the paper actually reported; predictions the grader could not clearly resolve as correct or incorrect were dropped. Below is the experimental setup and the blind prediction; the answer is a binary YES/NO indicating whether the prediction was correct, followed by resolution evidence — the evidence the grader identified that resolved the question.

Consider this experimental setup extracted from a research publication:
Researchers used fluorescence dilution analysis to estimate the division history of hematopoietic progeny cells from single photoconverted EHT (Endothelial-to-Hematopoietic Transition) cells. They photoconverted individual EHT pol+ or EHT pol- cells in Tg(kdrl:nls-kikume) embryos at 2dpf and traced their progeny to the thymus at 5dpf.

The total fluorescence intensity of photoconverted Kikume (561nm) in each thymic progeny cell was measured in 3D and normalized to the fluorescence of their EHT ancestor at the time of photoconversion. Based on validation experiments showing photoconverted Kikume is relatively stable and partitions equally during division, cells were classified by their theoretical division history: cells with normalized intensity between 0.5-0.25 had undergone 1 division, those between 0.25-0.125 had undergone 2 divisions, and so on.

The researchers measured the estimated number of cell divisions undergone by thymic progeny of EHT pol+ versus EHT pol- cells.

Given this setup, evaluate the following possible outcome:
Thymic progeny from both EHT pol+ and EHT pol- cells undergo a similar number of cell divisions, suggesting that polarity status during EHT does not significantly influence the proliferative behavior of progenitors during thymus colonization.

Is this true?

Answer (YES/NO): YES